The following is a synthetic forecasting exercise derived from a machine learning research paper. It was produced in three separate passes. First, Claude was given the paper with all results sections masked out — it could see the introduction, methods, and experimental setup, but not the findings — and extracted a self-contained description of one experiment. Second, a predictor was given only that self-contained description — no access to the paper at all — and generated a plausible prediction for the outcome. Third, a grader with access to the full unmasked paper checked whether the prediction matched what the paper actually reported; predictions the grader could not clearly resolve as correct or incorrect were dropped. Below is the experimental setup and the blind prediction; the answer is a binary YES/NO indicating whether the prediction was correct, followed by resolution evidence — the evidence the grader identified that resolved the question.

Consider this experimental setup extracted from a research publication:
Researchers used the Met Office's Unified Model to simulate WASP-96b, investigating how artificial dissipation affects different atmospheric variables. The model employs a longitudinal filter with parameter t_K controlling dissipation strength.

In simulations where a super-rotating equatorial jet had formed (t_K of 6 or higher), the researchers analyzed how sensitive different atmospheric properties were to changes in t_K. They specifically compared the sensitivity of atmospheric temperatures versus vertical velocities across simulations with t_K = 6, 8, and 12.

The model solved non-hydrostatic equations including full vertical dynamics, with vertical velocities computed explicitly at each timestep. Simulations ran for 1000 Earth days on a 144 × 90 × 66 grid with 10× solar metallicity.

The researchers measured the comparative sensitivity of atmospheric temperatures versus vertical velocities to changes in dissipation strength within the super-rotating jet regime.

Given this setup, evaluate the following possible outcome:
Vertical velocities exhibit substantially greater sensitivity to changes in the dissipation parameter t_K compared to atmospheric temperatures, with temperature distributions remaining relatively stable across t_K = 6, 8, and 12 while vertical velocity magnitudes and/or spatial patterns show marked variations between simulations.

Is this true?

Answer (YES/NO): YES